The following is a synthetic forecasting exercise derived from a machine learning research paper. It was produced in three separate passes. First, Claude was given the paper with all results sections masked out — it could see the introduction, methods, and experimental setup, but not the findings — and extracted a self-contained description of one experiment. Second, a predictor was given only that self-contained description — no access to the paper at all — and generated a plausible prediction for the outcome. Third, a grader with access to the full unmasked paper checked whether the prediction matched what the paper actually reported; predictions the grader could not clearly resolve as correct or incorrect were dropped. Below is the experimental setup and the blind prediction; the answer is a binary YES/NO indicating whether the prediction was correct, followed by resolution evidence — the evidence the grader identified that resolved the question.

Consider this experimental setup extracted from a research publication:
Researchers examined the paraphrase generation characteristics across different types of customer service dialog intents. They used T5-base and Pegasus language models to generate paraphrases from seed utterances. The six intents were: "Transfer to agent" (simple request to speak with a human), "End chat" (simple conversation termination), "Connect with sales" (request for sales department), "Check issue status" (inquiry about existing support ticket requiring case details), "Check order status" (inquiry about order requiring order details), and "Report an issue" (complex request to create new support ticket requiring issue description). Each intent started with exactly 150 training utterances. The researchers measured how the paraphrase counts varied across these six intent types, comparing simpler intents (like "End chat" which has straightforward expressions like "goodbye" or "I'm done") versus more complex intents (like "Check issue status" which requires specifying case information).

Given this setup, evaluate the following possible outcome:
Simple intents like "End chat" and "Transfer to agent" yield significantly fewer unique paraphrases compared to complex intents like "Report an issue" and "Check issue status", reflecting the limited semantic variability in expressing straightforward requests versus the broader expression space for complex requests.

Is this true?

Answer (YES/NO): YES